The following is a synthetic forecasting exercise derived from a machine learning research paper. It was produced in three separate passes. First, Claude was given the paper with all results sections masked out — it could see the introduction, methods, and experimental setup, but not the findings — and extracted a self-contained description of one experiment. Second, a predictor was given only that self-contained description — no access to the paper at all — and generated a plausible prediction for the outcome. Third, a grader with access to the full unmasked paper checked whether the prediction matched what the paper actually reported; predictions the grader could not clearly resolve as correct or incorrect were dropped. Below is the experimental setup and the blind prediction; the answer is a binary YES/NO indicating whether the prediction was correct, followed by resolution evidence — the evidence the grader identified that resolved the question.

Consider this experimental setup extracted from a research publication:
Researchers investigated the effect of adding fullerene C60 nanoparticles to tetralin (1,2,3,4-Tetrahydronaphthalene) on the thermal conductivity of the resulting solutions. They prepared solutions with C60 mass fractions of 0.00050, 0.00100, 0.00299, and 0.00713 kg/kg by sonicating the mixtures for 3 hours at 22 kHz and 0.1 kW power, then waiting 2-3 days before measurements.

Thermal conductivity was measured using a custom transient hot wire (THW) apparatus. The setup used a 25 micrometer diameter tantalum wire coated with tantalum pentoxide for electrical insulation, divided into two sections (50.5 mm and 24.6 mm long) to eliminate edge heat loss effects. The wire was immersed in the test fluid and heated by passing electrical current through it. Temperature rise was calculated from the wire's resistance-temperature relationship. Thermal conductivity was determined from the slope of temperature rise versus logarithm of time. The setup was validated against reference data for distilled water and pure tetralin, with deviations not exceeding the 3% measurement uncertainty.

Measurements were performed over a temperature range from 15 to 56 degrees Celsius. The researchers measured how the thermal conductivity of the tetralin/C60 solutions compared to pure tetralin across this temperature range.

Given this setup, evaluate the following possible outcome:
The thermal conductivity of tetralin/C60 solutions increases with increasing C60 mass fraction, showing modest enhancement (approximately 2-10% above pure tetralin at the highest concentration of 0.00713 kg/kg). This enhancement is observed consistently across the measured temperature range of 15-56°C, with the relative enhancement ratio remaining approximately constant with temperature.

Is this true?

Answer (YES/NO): NO